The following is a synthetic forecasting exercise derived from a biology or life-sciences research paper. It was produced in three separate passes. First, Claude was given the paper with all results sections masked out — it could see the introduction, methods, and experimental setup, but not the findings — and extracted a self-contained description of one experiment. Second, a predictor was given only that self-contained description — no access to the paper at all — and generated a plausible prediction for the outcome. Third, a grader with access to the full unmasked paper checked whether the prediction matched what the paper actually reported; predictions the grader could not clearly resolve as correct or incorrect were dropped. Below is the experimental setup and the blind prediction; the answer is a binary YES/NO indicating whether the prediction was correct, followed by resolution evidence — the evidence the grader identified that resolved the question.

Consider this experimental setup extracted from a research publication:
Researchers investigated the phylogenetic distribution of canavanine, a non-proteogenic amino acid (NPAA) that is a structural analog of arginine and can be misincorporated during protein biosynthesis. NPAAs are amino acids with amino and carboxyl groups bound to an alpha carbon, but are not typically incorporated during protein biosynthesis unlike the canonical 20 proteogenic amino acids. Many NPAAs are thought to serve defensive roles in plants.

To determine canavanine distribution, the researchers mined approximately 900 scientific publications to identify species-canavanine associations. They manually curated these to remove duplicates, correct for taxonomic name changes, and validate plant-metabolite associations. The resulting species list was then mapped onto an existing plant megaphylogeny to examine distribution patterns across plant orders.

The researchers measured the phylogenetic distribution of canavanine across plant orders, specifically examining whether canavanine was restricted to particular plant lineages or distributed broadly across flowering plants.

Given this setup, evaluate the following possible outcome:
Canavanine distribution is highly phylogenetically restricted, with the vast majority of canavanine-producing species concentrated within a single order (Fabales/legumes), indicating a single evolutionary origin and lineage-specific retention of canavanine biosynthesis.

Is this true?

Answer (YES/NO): YES